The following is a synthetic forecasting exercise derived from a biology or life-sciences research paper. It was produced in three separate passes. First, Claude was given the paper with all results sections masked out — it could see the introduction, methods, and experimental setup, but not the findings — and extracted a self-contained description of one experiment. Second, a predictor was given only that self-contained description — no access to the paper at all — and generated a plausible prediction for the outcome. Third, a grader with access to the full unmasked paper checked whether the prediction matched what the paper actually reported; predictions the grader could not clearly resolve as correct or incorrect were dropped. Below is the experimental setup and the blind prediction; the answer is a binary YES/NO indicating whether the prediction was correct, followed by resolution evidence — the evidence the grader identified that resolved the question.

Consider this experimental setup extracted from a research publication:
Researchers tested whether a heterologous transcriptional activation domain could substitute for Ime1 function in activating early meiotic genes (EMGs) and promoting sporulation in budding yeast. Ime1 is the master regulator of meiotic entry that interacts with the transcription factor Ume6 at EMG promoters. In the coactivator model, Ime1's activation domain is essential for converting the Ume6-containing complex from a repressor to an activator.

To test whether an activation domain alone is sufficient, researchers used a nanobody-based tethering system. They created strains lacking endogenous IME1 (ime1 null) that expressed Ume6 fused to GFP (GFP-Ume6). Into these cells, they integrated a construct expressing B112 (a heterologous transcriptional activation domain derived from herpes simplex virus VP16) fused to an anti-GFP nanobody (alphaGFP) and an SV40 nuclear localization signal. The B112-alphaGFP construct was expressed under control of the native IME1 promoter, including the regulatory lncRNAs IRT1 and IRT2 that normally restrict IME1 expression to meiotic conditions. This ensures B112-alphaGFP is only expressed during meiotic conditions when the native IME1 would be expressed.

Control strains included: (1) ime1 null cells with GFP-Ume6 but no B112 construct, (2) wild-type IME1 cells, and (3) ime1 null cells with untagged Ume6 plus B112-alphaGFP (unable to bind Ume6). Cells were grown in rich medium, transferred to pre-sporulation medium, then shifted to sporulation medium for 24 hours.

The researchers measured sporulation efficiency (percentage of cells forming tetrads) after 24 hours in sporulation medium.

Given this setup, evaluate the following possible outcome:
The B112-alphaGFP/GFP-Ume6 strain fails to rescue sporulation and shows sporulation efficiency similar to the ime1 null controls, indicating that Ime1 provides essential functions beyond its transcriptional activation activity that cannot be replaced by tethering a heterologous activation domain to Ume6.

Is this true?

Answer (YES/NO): NO